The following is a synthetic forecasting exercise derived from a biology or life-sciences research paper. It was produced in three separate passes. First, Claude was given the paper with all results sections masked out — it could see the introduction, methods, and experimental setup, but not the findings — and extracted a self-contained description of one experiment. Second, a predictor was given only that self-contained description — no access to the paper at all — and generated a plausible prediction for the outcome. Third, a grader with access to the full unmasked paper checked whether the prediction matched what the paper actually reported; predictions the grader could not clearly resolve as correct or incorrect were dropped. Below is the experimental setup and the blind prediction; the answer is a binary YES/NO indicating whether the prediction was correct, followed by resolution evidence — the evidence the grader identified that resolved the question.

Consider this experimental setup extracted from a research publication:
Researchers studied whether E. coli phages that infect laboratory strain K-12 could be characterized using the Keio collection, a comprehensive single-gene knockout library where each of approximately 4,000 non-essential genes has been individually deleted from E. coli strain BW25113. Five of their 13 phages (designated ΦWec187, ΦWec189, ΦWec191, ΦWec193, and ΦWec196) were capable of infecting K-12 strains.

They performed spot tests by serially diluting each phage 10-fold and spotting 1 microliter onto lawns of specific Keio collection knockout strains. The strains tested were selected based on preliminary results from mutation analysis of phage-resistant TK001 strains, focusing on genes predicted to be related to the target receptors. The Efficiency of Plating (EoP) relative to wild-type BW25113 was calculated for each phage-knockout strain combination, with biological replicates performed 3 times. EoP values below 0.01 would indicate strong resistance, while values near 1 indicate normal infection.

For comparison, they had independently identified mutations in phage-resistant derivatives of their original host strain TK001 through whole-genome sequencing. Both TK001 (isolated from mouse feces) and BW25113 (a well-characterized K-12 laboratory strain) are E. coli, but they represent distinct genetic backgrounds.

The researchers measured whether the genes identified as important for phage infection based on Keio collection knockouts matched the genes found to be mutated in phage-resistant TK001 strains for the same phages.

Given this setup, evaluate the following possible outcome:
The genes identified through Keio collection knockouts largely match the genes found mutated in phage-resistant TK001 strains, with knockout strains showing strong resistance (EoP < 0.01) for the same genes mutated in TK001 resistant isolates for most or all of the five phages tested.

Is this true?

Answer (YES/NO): YES